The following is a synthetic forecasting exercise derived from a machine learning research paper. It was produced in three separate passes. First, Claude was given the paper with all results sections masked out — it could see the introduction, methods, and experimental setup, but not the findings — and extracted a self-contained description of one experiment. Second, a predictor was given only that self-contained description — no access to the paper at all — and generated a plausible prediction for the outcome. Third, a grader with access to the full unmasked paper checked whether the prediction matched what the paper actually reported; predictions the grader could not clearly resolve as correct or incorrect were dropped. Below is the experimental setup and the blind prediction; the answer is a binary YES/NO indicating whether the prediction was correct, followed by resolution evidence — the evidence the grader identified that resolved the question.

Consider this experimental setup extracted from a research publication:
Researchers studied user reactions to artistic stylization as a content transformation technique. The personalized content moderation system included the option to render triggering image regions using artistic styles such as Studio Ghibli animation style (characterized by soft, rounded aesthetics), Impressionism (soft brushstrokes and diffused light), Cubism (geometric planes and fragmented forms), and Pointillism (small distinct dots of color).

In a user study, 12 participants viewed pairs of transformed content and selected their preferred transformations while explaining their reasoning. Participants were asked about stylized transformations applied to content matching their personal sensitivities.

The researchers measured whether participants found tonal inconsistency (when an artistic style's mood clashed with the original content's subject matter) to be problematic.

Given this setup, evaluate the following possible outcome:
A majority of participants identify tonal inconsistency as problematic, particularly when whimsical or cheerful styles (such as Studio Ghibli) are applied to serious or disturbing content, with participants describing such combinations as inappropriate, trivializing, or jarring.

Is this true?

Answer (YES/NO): NO